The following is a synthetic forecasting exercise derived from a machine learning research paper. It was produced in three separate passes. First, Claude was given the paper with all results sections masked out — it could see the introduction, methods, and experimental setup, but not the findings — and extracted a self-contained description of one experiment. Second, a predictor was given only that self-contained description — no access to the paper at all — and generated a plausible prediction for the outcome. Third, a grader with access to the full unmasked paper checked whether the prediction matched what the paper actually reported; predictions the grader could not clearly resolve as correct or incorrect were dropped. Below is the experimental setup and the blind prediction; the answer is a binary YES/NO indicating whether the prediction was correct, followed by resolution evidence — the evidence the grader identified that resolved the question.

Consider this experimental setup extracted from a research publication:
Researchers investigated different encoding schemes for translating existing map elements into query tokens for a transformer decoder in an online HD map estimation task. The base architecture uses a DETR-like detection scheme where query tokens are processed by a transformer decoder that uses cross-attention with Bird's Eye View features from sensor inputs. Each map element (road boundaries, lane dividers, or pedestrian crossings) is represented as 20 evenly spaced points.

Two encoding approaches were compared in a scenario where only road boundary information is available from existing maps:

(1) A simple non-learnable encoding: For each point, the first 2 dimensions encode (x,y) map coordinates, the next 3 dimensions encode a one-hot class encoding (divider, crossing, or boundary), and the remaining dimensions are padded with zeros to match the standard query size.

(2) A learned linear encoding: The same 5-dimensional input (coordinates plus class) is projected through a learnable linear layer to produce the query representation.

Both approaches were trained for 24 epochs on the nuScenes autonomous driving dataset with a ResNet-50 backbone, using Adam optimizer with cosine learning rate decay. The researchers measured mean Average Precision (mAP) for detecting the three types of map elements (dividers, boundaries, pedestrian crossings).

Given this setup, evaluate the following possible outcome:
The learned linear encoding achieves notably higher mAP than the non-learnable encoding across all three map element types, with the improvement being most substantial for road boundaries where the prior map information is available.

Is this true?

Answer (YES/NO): NO